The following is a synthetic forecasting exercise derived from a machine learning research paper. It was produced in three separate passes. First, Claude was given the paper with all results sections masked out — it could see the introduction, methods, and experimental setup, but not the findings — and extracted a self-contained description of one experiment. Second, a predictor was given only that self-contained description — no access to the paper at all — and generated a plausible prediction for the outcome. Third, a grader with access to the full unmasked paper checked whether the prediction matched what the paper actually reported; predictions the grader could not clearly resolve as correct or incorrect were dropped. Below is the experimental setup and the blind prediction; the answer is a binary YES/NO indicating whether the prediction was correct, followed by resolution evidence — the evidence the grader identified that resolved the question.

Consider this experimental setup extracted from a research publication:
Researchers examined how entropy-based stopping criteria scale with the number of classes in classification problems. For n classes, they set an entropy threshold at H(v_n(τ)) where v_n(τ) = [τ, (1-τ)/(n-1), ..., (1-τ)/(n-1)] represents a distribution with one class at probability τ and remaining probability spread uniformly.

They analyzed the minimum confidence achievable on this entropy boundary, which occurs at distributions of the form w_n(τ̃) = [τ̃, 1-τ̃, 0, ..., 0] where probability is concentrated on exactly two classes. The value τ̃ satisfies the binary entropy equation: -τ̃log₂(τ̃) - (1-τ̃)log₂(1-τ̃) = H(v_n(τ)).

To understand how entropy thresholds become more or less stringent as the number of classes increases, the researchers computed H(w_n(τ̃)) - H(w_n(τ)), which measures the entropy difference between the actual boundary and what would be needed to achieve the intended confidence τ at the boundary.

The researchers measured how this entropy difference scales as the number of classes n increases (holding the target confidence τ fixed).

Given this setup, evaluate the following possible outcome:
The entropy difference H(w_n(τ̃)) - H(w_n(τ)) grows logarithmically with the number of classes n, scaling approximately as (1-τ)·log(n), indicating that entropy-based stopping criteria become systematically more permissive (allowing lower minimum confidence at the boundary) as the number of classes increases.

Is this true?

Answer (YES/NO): NO